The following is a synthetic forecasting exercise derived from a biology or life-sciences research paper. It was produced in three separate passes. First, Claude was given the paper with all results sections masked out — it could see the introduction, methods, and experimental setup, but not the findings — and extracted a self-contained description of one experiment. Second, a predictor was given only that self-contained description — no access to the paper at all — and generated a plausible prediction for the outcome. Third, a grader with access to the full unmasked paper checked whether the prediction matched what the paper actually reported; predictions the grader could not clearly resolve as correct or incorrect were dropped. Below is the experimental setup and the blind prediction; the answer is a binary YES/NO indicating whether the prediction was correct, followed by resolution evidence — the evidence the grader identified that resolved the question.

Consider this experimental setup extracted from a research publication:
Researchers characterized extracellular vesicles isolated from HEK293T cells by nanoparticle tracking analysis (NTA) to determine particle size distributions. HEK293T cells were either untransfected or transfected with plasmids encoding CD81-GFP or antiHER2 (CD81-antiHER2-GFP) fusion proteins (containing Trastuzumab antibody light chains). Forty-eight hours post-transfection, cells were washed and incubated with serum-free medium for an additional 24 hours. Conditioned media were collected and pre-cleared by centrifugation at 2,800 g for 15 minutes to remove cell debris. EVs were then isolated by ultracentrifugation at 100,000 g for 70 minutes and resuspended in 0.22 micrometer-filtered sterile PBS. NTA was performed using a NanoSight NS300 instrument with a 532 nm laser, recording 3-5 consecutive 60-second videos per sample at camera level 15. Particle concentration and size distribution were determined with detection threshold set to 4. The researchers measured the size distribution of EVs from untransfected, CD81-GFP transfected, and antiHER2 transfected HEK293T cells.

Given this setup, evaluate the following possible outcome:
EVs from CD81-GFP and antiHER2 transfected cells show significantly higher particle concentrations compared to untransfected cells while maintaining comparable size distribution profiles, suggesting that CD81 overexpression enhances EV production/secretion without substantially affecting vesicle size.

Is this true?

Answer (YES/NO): NO